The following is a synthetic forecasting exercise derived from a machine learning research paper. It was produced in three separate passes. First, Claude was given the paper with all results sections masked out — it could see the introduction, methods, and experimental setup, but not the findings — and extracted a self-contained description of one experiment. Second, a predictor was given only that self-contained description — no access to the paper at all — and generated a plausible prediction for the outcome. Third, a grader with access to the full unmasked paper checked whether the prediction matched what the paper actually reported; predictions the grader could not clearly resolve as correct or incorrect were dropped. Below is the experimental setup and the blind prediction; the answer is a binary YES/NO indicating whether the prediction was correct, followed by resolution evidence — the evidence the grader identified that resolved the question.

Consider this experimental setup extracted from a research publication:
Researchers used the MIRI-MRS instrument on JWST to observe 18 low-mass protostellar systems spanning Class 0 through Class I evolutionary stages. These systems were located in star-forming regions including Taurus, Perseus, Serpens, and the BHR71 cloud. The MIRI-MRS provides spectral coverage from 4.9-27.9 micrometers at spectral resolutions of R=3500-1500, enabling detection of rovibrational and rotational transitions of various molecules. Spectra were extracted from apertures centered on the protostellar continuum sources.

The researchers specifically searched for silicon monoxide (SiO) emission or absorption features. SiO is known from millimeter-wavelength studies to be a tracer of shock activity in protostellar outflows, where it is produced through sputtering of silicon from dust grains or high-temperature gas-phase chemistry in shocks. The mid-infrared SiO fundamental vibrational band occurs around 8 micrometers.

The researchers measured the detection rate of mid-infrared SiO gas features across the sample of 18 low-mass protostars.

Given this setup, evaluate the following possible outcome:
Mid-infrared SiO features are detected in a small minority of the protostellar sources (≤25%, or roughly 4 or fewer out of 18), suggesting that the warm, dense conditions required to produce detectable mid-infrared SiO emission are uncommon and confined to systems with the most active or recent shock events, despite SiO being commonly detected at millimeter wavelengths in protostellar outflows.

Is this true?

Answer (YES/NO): YES